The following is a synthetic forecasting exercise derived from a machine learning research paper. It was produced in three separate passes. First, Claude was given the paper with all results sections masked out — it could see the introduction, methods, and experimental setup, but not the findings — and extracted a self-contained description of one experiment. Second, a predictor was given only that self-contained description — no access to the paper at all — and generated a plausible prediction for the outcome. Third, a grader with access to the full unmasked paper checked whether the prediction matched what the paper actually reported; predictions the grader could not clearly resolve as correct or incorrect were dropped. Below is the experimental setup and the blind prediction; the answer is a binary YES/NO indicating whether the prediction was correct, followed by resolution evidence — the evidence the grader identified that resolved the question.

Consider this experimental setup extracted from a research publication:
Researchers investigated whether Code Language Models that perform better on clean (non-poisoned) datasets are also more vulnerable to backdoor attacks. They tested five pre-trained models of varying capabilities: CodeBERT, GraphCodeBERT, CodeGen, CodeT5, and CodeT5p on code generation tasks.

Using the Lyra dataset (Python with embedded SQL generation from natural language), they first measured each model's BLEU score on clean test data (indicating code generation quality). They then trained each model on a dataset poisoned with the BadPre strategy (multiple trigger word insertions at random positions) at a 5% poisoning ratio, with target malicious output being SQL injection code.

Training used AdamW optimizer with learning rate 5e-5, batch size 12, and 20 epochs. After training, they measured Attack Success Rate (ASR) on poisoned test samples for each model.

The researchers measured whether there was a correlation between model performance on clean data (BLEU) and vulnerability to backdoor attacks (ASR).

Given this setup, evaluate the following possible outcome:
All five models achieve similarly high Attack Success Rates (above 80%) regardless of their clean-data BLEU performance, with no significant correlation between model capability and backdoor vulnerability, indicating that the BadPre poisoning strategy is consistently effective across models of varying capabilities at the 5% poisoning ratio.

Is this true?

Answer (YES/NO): NO